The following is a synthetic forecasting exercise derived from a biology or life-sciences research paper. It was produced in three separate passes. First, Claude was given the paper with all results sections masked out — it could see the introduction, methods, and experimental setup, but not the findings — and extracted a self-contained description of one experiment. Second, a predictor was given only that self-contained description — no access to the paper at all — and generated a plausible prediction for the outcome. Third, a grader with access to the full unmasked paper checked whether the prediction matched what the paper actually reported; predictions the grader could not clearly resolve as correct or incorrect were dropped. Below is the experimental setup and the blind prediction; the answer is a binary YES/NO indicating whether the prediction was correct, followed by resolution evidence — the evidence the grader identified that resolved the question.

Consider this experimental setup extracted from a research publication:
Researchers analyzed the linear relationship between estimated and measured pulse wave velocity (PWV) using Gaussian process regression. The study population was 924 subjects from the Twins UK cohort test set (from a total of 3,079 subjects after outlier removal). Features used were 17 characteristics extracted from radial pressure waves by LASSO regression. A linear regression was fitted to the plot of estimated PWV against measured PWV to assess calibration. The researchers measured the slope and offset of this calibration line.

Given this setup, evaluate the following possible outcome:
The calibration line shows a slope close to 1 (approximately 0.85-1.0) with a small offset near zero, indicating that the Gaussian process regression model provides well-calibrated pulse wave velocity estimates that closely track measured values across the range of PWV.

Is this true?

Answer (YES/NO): YES